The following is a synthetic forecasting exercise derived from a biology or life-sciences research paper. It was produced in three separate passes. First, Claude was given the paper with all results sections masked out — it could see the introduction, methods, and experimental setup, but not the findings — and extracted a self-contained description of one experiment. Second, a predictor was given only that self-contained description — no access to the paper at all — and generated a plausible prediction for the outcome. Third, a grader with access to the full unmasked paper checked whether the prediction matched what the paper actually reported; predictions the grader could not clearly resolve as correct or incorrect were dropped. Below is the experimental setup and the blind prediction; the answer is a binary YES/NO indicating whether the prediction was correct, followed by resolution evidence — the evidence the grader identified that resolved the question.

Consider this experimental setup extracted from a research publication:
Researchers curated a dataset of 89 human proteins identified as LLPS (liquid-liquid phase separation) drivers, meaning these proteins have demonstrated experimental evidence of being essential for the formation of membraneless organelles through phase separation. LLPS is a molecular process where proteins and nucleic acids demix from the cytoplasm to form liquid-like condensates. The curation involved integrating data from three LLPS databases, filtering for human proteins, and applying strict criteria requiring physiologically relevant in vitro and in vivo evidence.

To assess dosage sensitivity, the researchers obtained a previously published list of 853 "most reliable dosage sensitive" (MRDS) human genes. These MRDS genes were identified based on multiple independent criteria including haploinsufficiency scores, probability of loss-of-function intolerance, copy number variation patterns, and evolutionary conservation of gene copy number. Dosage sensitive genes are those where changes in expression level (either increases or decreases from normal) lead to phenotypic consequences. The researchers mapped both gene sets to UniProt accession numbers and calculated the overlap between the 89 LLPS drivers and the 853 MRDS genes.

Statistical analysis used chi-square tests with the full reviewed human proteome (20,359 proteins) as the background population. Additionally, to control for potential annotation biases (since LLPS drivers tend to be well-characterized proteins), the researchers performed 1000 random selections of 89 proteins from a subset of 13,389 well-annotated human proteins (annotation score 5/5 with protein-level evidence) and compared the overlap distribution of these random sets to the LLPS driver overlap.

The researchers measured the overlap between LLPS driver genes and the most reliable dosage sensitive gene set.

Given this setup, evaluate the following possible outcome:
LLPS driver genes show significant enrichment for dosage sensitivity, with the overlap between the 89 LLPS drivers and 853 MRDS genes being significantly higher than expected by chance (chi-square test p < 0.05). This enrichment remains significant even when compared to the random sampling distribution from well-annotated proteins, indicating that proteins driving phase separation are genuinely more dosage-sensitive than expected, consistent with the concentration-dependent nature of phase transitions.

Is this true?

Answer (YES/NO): YES